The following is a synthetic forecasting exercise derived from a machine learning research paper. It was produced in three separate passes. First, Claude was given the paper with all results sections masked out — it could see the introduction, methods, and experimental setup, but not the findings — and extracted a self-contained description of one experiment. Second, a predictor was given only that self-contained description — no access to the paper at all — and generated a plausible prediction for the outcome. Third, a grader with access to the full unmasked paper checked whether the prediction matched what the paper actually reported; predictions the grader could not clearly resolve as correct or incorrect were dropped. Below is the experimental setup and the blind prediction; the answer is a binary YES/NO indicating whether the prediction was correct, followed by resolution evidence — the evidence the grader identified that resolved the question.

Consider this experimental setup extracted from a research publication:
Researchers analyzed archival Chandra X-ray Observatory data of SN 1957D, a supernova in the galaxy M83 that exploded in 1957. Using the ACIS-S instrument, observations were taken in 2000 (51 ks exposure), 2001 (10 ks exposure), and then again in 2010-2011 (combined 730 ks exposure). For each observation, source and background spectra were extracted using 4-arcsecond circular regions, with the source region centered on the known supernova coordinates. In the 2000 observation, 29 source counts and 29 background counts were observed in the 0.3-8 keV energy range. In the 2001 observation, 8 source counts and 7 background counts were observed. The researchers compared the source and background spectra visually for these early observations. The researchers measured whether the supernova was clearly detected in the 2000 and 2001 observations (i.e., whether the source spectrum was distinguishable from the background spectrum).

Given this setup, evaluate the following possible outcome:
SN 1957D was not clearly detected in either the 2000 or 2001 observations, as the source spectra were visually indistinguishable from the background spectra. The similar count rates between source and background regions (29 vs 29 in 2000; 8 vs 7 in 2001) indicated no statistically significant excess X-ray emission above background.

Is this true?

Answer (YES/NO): YES